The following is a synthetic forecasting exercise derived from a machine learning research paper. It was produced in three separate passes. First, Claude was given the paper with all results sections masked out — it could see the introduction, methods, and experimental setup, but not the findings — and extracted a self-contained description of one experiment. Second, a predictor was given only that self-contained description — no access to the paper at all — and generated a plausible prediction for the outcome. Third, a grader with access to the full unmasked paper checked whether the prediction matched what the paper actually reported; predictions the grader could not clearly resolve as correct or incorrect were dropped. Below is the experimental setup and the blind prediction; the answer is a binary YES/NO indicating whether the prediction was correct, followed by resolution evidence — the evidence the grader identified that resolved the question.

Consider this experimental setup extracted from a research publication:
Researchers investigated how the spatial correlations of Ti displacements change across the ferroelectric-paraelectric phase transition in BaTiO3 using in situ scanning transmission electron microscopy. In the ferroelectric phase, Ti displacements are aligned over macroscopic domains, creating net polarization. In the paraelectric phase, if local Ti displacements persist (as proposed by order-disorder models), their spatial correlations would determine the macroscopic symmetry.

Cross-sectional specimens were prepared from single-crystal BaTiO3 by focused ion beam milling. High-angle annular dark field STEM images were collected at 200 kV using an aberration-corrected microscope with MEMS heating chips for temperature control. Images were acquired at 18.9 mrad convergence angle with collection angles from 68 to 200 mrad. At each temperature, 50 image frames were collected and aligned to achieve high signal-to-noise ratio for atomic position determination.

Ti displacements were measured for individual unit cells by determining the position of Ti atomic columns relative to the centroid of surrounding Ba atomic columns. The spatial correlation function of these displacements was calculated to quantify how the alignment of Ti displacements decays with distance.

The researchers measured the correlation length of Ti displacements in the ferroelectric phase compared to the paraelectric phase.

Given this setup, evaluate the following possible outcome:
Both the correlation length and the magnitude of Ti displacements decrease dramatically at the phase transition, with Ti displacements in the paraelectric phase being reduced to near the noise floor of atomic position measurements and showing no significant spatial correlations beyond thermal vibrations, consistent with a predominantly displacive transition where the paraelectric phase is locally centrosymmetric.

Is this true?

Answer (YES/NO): NO